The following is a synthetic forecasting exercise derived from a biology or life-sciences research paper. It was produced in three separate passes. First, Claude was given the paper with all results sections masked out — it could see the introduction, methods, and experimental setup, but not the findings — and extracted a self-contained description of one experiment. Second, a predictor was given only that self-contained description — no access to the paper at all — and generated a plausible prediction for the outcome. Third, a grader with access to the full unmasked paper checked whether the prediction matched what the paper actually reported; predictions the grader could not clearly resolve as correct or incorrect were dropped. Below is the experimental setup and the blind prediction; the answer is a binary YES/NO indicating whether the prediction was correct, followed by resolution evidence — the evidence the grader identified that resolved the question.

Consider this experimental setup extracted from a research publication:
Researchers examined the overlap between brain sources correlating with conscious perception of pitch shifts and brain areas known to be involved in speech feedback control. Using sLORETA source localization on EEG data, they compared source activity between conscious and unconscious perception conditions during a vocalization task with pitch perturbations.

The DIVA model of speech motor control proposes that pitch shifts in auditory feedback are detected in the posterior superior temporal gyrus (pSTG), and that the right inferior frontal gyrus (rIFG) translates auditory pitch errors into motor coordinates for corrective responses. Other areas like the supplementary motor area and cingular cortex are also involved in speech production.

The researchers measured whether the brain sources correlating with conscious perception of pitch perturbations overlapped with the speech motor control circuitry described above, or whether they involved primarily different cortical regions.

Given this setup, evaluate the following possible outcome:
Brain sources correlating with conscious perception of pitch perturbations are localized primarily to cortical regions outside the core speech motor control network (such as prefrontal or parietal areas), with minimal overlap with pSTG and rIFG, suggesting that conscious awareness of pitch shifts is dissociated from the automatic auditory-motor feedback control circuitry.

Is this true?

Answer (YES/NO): NO